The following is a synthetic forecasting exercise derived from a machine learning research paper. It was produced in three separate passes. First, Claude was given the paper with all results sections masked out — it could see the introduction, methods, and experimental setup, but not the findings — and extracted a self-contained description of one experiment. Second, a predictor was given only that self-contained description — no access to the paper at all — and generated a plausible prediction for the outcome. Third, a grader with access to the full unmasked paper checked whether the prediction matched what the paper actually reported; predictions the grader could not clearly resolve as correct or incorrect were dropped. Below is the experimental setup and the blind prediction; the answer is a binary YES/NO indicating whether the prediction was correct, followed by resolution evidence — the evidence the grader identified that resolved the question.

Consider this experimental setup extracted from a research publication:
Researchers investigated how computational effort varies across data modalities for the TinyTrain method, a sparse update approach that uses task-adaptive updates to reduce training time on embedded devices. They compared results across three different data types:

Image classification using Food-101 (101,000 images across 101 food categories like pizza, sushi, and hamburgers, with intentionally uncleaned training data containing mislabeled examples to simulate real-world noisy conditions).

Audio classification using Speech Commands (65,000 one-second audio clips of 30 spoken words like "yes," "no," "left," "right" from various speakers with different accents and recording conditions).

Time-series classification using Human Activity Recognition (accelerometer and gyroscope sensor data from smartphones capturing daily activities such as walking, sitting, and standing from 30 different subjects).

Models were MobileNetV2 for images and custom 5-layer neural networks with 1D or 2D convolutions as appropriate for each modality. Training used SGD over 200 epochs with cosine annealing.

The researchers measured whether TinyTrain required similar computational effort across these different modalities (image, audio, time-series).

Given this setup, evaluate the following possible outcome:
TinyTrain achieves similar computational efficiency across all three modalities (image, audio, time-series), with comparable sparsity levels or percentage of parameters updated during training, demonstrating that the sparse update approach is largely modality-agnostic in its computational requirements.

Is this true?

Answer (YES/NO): YES